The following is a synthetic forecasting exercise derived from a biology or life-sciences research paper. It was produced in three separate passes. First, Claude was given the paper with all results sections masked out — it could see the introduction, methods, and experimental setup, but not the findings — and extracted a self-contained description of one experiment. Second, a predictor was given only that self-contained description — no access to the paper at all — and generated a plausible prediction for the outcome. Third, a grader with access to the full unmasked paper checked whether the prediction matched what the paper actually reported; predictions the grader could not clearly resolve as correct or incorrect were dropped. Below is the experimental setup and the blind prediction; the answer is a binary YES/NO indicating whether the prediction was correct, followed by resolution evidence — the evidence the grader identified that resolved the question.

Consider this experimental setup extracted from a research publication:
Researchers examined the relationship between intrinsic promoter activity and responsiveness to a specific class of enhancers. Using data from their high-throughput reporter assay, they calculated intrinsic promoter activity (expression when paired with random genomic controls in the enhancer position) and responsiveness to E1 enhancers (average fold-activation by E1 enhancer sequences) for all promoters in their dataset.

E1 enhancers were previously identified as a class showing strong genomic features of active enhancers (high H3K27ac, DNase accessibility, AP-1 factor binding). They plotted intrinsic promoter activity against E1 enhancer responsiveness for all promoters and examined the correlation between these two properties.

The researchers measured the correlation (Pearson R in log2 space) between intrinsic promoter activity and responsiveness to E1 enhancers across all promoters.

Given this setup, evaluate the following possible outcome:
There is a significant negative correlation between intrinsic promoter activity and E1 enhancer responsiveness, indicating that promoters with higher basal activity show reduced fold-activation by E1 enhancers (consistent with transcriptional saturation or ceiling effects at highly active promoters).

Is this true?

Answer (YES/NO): YES